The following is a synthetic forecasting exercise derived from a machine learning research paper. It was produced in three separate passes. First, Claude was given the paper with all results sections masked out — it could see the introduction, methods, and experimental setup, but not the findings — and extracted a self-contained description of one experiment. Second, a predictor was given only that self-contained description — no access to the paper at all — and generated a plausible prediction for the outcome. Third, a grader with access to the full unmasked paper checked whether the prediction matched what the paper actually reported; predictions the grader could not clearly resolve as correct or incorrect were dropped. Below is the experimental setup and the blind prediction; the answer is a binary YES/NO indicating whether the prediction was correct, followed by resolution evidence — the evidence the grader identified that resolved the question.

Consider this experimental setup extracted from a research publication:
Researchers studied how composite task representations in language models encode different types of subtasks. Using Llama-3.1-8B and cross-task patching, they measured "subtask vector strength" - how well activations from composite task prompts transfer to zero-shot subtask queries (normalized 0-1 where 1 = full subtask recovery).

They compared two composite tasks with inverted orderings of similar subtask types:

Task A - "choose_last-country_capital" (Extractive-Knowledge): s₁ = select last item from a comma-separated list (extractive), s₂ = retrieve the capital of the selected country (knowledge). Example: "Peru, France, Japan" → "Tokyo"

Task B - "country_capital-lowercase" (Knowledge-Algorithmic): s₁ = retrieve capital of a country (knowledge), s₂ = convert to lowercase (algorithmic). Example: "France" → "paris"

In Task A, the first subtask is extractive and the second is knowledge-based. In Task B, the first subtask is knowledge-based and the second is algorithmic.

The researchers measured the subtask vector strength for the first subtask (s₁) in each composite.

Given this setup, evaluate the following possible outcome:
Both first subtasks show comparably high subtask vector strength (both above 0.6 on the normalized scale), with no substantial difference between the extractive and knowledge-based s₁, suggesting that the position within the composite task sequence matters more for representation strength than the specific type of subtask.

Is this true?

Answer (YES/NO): NO